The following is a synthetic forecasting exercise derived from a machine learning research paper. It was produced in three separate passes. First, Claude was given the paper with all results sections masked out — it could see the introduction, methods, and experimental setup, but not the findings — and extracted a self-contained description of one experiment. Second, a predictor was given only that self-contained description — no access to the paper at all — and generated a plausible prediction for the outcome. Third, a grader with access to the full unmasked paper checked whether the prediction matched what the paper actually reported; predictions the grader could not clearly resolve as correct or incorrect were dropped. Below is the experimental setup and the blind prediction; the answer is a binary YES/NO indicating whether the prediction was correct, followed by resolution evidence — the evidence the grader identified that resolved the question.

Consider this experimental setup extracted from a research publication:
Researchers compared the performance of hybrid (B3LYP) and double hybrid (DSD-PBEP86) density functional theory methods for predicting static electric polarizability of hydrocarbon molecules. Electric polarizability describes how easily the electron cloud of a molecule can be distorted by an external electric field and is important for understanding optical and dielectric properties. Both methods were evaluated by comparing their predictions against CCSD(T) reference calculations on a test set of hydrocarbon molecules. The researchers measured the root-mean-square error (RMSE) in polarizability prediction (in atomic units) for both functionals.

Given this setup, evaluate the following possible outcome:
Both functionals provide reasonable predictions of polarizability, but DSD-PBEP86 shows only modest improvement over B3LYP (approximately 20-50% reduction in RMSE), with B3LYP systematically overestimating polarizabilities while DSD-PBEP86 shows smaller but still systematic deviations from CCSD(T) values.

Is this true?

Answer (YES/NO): NO